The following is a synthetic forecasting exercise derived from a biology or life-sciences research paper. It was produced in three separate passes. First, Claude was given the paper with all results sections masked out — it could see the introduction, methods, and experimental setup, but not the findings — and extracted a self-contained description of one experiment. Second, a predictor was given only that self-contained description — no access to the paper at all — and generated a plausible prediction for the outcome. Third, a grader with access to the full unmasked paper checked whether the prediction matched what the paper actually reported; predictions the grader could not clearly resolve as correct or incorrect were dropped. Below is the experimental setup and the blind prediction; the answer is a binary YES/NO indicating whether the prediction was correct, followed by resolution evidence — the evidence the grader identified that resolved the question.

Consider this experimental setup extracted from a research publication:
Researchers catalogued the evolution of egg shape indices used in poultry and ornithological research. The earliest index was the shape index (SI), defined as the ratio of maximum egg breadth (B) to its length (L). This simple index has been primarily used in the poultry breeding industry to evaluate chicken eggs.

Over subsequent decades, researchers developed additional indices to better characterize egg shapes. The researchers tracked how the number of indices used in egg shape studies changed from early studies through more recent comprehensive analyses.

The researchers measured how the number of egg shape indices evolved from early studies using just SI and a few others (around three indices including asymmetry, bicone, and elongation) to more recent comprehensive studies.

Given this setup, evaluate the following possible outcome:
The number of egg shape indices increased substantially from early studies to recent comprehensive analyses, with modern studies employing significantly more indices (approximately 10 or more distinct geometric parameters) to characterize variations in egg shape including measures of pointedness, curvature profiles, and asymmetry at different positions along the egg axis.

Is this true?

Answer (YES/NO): NO